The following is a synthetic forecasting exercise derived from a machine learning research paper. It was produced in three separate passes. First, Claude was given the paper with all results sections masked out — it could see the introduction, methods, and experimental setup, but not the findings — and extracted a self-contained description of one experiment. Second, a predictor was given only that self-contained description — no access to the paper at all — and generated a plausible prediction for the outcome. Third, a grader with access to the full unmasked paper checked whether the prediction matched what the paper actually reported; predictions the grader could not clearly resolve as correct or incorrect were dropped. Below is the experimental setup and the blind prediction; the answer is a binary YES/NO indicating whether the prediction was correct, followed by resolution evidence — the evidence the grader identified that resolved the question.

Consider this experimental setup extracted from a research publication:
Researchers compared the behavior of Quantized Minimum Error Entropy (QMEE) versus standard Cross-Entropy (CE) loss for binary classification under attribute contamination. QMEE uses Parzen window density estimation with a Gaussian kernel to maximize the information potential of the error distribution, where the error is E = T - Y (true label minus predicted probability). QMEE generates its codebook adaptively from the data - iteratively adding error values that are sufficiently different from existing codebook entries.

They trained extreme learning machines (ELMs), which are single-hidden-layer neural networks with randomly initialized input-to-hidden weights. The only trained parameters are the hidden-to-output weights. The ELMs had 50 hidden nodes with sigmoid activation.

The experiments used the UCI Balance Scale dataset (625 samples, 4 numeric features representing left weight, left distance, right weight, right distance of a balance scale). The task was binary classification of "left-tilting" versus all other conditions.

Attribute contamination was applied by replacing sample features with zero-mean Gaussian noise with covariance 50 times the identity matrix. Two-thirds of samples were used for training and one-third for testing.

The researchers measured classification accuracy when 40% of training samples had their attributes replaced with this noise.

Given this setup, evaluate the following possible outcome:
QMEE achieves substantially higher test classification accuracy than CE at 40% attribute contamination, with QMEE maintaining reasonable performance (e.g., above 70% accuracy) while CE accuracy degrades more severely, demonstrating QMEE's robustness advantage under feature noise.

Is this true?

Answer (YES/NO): NO